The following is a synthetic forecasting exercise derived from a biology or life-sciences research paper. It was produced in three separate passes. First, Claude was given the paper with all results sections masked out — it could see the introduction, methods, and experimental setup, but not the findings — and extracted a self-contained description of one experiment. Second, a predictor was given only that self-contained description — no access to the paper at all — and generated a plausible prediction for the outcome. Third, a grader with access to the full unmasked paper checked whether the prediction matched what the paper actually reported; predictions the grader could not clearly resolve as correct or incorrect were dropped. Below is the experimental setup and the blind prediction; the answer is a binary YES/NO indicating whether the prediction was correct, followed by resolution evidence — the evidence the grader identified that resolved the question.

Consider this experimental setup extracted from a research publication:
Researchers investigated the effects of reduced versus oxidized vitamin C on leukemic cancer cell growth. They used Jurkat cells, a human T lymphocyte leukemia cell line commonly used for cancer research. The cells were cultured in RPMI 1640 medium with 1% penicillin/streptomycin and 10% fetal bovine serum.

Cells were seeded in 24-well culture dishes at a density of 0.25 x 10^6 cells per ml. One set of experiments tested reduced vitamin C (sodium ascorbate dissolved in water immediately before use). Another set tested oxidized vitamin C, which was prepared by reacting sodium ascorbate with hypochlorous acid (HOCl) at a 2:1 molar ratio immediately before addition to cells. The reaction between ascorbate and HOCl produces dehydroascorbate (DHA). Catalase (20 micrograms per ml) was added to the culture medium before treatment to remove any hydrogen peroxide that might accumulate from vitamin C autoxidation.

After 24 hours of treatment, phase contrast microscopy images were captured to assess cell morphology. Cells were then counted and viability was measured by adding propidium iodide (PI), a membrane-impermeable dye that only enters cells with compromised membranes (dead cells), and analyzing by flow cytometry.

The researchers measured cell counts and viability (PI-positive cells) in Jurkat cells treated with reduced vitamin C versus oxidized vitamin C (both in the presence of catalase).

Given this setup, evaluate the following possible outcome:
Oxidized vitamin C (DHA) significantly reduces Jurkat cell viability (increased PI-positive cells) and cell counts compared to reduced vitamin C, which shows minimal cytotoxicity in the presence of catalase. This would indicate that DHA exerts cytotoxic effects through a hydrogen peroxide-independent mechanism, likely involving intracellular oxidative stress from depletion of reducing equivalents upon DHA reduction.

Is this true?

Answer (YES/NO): YES